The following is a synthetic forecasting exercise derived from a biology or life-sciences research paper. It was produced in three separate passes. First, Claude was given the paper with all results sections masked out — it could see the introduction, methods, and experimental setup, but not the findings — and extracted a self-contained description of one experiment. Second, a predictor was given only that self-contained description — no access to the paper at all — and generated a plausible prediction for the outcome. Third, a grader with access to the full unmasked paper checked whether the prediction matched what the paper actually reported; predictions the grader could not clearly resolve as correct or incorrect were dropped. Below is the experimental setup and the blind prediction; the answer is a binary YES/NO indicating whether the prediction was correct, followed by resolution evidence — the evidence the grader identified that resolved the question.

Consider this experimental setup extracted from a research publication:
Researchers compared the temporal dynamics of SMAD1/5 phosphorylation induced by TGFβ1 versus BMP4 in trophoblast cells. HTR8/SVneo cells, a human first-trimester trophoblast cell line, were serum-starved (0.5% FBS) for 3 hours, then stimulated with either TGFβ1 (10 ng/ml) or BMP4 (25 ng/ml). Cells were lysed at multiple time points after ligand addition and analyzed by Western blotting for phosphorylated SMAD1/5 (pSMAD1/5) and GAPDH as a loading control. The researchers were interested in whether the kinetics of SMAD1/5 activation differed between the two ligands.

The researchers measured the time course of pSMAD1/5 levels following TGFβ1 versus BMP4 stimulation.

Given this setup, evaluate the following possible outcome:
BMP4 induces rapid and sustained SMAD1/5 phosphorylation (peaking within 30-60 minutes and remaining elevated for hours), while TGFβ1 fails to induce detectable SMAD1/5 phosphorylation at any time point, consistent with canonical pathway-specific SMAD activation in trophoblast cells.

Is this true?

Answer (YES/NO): NO